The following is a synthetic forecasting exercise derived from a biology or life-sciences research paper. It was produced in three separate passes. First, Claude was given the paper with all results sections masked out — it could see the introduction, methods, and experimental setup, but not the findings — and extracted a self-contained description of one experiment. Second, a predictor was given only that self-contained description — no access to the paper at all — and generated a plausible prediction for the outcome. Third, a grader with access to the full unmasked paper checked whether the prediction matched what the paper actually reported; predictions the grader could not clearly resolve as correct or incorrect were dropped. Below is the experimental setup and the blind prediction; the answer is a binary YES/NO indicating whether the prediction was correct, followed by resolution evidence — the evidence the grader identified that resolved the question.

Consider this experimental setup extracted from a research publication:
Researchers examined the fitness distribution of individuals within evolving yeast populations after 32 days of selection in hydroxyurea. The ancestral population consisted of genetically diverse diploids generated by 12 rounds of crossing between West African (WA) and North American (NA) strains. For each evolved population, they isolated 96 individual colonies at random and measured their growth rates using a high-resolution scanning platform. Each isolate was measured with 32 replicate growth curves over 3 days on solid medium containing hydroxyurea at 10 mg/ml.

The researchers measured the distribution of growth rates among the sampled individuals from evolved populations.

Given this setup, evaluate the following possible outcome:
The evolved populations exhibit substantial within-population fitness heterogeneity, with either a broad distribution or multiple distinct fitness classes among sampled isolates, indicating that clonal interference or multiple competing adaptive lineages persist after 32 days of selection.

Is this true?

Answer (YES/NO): YES